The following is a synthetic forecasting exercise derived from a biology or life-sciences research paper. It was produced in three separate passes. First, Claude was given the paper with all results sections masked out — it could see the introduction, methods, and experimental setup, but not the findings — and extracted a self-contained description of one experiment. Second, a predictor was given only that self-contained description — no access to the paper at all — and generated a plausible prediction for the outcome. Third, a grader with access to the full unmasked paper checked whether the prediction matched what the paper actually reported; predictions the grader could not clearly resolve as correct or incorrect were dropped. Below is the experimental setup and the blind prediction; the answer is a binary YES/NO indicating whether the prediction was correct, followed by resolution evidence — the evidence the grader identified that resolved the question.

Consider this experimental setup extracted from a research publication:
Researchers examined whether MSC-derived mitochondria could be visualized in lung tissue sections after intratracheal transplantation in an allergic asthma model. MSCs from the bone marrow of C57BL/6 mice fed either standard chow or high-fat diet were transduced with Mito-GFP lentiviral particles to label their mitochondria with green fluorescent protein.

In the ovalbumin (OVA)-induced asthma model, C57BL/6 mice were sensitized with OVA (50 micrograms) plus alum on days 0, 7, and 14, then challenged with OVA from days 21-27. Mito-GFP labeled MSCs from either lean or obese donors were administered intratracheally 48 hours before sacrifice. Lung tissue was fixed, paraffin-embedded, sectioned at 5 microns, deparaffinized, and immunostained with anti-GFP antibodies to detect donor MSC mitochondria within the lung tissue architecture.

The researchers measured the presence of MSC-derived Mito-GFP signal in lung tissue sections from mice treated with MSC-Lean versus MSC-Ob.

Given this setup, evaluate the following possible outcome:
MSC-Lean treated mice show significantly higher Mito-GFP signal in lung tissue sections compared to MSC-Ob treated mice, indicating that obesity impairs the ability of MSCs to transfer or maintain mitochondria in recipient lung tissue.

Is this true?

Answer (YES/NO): YES